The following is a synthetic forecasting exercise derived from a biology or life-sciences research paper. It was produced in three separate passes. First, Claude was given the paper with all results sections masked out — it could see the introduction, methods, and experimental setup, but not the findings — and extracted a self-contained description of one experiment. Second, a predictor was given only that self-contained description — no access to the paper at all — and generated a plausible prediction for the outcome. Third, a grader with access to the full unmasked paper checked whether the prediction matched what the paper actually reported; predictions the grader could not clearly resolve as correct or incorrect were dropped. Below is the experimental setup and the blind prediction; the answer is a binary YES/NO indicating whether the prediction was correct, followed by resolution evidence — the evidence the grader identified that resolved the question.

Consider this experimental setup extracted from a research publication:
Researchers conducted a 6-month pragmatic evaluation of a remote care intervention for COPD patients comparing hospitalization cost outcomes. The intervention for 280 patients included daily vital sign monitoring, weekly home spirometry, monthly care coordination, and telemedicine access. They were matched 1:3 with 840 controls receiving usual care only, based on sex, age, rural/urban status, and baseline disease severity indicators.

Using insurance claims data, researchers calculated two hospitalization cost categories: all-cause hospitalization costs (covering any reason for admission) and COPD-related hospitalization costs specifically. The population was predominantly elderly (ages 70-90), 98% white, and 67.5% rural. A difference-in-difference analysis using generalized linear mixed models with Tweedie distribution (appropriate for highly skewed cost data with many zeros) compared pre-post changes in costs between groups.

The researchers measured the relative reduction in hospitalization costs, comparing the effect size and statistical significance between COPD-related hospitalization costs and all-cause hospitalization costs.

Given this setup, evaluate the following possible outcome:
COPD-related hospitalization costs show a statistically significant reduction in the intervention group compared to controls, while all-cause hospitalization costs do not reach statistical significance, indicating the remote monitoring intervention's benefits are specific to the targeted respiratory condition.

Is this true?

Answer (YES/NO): YES